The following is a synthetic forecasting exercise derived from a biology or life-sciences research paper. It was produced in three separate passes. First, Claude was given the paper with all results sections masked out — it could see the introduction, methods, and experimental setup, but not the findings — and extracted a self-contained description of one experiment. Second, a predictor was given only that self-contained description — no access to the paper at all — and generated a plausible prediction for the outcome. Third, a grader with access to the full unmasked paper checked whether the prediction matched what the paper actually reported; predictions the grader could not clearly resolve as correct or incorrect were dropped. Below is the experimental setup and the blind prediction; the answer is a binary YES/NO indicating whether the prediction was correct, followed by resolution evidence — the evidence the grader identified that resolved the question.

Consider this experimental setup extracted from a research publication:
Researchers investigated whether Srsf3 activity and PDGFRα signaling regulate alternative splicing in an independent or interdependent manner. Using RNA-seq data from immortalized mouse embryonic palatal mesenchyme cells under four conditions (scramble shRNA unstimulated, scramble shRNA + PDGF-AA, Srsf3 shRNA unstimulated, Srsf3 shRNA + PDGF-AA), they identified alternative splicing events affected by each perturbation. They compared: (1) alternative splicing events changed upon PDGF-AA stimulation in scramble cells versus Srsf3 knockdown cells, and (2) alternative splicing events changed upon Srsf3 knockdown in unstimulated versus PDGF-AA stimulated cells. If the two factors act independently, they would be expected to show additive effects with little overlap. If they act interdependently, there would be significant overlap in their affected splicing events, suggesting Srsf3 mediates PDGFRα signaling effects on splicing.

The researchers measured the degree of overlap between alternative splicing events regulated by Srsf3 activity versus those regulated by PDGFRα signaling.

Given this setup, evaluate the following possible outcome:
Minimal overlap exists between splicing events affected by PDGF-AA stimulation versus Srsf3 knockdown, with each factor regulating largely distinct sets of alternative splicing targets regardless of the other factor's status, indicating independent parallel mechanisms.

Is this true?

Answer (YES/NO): NO